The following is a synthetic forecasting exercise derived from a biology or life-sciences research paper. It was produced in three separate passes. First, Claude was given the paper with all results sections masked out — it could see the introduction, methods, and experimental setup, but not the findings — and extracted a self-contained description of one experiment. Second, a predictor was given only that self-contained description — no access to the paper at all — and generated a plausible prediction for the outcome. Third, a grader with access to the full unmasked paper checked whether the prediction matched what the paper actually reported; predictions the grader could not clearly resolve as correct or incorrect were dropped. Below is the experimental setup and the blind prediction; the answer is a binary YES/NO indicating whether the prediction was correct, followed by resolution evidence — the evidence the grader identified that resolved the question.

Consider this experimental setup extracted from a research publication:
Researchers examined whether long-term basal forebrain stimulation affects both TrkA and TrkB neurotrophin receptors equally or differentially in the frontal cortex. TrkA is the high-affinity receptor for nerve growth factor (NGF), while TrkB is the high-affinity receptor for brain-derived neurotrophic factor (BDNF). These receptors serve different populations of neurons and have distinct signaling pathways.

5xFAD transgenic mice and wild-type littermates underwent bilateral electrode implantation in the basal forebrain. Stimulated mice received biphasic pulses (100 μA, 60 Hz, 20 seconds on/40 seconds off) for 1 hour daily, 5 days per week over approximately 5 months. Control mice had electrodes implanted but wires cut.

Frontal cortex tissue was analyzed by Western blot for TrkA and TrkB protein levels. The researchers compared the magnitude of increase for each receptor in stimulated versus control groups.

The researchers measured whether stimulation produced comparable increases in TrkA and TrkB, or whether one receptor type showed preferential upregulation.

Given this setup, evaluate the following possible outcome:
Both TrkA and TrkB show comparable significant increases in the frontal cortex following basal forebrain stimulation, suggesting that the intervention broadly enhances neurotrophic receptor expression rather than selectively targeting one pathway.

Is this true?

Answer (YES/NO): YES